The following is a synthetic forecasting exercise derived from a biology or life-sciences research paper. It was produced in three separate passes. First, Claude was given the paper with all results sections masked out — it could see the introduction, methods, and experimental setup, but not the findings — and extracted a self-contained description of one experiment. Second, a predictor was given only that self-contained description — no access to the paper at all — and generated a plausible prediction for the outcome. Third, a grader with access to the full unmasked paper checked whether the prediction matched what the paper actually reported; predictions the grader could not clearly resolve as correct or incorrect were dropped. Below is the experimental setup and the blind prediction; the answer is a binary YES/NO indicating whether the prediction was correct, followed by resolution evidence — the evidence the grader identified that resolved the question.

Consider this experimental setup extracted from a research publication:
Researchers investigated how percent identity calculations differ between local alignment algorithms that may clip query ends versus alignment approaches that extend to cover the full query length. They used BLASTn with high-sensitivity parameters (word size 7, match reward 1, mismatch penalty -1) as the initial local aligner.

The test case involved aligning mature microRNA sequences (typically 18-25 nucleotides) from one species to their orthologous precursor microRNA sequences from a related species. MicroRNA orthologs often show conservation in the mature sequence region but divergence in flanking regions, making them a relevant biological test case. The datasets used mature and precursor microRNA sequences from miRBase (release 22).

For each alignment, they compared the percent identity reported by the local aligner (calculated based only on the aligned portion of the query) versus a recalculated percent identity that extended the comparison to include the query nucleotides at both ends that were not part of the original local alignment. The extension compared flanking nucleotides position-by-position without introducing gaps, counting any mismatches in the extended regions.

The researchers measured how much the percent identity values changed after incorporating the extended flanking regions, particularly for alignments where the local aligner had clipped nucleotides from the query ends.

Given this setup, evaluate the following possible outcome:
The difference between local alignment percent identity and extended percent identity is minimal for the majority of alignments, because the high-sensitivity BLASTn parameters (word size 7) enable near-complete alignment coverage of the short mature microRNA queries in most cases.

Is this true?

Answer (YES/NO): NO